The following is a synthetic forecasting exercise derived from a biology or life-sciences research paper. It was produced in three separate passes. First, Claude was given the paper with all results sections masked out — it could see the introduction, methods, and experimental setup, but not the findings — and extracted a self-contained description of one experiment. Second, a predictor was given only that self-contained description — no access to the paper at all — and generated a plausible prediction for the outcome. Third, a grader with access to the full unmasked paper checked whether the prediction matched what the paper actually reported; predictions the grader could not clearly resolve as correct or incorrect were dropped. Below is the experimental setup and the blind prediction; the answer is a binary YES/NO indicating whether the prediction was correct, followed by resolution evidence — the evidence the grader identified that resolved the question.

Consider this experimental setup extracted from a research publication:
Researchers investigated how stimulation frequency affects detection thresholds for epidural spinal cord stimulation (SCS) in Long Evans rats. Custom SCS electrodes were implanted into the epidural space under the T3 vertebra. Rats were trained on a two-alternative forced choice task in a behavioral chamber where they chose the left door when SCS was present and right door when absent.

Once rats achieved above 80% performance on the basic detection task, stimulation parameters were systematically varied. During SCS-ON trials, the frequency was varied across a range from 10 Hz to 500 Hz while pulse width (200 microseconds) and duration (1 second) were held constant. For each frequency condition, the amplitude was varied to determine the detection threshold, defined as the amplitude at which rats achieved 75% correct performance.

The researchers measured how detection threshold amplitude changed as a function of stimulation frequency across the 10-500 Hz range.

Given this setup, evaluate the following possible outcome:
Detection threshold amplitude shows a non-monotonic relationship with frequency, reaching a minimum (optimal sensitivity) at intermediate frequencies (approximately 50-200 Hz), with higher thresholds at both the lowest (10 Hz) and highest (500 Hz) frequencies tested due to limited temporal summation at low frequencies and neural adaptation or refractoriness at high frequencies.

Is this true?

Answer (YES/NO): NO